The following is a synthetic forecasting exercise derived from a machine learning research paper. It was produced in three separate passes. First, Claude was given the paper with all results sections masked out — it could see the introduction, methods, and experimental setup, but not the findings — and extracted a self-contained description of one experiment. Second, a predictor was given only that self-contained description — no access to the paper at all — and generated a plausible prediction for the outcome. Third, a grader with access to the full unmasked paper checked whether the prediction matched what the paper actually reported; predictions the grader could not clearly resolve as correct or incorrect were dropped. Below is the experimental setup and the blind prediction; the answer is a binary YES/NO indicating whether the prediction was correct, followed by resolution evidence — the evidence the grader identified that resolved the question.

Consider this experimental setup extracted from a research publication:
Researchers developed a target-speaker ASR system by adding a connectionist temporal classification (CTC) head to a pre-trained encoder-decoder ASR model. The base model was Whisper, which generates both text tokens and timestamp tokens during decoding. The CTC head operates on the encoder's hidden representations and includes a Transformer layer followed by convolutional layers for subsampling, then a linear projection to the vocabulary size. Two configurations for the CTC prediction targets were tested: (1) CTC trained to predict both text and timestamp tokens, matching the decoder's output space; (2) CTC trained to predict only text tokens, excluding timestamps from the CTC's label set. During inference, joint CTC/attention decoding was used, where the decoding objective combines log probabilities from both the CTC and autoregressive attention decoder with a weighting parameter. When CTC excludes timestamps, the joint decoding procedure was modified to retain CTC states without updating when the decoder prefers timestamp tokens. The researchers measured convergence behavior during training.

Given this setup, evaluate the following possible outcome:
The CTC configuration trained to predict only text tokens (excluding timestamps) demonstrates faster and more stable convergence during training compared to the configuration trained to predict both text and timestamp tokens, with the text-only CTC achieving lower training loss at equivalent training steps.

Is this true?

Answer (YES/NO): NO